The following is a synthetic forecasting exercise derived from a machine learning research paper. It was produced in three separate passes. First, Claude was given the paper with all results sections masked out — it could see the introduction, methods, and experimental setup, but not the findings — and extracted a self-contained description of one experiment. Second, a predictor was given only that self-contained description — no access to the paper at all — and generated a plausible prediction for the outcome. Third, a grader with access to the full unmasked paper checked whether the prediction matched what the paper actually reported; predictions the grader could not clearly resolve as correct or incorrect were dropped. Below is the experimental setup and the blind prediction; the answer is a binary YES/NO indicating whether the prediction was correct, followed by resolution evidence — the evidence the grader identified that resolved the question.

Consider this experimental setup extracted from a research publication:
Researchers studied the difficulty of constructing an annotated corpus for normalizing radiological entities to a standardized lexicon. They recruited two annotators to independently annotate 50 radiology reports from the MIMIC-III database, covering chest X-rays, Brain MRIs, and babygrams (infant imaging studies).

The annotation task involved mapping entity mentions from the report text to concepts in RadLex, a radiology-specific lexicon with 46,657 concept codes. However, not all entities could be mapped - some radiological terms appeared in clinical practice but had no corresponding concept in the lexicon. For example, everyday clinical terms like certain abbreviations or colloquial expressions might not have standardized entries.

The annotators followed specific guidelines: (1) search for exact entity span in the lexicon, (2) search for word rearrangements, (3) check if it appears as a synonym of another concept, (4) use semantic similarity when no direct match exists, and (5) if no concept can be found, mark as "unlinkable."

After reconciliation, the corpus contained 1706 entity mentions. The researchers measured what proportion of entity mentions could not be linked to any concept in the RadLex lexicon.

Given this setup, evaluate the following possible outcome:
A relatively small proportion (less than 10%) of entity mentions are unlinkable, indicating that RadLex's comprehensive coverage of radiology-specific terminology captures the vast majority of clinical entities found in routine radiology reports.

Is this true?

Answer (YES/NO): YES